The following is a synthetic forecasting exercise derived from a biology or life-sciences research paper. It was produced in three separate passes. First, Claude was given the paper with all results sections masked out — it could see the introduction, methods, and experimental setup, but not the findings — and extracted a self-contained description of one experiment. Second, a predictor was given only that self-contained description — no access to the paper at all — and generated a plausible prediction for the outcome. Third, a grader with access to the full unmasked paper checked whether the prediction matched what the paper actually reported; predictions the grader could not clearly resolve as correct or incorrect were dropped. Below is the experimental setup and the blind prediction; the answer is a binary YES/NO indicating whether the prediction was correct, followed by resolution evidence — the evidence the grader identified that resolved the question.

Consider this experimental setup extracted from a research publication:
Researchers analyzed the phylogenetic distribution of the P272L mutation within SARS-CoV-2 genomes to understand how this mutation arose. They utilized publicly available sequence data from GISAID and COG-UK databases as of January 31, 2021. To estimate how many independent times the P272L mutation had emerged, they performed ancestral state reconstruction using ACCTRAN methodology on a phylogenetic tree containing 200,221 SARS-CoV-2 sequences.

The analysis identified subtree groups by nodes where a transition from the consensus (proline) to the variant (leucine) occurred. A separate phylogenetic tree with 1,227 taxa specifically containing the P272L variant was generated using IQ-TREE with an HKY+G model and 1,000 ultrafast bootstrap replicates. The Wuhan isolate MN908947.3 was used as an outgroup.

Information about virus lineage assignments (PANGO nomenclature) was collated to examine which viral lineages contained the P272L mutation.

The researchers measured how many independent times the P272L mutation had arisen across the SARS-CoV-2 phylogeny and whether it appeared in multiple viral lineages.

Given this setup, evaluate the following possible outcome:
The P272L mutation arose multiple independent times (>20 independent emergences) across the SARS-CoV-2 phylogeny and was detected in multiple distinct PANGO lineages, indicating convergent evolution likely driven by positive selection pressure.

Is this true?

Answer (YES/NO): NO